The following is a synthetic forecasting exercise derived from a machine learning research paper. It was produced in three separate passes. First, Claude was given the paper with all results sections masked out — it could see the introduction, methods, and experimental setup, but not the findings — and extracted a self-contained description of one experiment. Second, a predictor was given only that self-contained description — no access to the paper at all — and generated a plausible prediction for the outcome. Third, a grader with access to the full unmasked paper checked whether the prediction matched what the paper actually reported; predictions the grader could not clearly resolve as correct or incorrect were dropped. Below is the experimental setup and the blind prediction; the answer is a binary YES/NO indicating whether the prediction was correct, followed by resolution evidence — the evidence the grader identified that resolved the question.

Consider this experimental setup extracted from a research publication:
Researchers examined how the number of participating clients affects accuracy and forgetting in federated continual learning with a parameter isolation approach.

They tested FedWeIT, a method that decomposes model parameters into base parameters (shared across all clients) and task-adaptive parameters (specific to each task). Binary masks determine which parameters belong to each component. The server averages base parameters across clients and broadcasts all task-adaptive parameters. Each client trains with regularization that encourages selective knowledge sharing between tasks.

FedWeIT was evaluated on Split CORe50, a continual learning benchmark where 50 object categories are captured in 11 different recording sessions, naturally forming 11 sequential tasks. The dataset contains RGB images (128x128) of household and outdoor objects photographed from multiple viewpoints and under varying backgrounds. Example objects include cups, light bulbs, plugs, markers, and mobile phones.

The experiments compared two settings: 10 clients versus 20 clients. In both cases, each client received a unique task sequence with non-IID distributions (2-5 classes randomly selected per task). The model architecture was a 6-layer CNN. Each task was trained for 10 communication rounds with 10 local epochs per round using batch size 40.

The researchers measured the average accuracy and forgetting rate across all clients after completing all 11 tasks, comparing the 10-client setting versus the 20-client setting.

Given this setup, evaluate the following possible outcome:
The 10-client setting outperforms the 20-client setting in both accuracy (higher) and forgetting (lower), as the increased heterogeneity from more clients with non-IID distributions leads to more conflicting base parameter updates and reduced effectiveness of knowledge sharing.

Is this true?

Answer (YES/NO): YES